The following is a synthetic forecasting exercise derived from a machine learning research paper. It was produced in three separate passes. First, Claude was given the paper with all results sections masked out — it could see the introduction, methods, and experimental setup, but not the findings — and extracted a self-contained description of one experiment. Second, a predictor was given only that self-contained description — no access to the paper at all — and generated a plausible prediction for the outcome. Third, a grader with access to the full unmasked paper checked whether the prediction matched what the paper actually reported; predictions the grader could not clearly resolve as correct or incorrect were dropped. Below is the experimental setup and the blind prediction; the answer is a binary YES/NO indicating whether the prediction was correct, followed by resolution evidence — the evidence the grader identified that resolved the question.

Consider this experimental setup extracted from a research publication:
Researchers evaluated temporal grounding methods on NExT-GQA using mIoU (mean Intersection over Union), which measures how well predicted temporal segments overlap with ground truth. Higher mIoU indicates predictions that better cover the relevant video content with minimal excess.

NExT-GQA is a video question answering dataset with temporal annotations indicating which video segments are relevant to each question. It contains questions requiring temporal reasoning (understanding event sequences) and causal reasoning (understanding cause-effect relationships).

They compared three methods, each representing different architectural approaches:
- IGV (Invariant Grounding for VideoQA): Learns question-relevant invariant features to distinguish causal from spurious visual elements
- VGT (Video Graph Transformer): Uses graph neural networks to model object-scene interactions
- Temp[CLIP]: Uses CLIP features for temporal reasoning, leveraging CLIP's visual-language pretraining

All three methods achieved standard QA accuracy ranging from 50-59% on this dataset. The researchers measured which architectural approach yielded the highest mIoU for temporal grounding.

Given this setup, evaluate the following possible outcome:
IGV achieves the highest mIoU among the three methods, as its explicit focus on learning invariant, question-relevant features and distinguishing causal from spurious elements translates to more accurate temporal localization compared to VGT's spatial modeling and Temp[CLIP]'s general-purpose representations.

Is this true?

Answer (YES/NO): YES